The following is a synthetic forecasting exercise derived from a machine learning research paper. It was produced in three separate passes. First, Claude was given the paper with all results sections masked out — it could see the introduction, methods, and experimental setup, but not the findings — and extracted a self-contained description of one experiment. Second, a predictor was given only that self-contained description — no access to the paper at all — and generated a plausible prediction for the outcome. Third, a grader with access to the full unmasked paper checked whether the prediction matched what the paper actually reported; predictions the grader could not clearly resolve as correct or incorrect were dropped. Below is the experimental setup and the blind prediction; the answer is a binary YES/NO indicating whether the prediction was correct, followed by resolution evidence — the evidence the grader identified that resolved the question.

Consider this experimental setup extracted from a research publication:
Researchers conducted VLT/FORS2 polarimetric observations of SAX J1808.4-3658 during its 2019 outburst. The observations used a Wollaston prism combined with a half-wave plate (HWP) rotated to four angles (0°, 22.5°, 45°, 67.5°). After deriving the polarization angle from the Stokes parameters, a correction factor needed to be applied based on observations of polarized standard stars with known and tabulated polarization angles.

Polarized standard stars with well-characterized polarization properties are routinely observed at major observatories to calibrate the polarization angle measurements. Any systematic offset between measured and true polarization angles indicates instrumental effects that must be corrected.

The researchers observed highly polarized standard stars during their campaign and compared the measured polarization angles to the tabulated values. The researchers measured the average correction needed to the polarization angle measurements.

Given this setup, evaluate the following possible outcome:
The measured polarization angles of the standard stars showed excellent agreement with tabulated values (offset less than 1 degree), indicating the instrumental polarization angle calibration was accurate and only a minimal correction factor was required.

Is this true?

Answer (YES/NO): NO